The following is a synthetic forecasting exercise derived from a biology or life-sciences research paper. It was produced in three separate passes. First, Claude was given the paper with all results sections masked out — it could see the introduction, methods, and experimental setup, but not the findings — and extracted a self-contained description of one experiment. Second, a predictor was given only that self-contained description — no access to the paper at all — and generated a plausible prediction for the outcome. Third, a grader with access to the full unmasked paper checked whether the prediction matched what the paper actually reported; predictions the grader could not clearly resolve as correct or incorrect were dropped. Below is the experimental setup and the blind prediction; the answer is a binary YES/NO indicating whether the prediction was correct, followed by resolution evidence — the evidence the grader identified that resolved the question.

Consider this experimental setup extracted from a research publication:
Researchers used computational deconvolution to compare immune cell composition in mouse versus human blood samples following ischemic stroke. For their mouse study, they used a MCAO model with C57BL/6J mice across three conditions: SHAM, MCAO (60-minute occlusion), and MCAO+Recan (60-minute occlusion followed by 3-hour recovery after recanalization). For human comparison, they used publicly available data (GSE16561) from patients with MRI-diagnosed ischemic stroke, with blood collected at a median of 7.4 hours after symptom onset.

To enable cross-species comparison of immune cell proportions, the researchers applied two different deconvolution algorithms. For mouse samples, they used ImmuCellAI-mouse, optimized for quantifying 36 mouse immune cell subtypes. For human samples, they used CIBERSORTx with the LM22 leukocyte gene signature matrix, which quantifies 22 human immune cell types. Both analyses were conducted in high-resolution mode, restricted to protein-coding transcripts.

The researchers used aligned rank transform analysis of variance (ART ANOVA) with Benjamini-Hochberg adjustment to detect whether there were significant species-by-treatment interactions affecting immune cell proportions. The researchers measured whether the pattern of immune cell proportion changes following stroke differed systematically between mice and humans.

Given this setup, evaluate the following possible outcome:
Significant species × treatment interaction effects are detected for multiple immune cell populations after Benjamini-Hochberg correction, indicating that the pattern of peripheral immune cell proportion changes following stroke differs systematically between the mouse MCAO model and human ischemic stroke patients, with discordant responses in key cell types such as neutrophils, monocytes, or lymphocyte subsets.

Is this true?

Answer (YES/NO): YES